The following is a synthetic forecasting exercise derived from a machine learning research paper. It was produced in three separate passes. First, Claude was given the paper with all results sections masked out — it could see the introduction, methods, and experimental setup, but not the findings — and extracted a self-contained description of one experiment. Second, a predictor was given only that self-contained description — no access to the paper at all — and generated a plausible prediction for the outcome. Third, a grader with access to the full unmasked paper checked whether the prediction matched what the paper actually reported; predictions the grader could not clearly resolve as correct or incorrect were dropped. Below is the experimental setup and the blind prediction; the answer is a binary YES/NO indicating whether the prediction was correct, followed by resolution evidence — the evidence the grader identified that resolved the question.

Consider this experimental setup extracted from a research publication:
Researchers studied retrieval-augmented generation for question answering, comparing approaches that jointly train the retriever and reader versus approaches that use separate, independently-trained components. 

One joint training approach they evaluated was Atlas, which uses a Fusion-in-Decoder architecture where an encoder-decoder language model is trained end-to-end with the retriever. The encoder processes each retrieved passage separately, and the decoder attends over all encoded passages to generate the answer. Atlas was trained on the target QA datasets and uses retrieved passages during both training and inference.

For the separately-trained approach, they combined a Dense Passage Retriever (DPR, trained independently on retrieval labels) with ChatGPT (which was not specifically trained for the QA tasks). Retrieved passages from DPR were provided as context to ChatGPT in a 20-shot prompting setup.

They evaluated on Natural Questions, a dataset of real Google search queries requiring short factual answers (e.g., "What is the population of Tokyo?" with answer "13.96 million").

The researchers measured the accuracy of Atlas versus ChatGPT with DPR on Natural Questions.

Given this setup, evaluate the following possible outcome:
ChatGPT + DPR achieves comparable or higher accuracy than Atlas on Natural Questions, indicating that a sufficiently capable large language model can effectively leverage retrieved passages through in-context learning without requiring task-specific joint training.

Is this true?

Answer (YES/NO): NO